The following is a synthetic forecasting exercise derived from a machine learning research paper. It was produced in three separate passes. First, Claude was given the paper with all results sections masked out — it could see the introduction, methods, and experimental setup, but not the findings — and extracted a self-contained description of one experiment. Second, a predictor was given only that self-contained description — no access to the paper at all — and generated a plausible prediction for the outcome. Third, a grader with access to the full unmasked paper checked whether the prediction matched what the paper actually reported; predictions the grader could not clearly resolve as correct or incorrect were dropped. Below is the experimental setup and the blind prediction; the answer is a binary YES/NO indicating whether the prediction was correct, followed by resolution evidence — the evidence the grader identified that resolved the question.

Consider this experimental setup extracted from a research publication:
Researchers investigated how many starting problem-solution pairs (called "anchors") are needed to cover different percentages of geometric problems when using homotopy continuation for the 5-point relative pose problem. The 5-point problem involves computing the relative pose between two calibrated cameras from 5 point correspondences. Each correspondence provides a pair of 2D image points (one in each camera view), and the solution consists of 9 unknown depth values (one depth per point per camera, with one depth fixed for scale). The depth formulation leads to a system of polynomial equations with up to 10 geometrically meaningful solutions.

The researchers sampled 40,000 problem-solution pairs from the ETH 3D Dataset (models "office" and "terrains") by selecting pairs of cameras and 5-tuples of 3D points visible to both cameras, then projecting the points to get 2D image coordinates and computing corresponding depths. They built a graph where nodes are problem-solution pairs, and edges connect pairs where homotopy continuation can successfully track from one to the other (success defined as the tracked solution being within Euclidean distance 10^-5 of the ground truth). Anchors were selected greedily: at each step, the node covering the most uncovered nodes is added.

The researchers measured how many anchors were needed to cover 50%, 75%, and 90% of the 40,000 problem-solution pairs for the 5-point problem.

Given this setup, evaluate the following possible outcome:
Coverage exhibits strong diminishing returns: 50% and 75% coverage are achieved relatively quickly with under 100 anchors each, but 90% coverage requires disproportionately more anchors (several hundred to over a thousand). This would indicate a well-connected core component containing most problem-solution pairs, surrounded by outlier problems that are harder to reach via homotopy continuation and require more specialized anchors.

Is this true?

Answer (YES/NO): NO